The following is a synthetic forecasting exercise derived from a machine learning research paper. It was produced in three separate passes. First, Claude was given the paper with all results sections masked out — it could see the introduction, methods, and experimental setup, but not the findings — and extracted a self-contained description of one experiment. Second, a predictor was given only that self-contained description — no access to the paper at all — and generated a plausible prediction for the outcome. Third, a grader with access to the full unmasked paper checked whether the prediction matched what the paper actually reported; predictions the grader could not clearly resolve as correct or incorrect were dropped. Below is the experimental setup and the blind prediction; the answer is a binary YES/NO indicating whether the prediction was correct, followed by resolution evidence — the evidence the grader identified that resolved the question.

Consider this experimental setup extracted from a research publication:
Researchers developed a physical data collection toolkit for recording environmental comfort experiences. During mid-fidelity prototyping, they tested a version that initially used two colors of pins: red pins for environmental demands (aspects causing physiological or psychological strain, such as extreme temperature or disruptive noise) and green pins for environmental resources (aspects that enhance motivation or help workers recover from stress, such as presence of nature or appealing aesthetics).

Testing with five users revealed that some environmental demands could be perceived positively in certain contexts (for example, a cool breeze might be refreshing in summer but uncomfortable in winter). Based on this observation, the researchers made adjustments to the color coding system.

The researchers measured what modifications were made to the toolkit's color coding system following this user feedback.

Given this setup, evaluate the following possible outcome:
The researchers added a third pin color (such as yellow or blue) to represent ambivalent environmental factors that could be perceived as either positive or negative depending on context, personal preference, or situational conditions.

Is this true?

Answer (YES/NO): NO